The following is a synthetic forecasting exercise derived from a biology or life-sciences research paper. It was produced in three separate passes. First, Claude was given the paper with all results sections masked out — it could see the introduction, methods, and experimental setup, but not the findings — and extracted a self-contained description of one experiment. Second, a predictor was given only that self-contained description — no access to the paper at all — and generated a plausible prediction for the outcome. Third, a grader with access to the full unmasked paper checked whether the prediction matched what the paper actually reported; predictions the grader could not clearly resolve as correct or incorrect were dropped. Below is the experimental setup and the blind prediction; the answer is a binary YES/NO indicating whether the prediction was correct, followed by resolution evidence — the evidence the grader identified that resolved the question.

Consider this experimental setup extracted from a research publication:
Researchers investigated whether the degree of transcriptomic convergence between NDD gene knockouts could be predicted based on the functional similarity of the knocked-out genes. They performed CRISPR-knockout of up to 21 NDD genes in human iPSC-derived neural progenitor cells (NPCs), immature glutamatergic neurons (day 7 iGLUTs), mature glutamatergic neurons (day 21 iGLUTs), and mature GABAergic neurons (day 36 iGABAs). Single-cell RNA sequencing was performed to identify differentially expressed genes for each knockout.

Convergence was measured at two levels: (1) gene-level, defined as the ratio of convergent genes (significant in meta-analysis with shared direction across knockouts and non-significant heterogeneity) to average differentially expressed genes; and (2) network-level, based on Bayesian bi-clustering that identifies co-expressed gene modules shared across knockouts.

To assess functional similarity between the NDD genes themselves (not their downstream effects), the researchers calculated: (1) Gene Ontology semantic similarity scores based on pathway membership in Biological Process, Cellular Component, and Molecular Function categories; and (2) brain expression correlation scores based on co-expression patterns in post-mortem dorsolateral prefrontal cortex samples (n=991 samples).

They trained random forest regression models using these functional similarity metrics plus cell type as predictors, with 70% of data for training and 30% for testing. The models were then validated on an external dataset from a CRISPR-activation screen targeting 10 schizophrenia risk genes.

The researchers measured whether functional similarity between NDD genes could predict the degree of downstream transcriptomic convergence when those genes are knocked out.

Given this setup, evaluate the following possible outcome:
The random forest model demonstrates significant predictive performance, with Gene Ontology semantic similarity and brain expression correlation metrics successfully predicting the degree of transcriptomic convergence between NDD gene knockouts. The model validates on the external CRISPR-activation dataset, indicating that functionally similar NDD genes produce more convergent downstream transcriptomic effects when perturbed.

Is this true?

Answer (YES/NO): YES